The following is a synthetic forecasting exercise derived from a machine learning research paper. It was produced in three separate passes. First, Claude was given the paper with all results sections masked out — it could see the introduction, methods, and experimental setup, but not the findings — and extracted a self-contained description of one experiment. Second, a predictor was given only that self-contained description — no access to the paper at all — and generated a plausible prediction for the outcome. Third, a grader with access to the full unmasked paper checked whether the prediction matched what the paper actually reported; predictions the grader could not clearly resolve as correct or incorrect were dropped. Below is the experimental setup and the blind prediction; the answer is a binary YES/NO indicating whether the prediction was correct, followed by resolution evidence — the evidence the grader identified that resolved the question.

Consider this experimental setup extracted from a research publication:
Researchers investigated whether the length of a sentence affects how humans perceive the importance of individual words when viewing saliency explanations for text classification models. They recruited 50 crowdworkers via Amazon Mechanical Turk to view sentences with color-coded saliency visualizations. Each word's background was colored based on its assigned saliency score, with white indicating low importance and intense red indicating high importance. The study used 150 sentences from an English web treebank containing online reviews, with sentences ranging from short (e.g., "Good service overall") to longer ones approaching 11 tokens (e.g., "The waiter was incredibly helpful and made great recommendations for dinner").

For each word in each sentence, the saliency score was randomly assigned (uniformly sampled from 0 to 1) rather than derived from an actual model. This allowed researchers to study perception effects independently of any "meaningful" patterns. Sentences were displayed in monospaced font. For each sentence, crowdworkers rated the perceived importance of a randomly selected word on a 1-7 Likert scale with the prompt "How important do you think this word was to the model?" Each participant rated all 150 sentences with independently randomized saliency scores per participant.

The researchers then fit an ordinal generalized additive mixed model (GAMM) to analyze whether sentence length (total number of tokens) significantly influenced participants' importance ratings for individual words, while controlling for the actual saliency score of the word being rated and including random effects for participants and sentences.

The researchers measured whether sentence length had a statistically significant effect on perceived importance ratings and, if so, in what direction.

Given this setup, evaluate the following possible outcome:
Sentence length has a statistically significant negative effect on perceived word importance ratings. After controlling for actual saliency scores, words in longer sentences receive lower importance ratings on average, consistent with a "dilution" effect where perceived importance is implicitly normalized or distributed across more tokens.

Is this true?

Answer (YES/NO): YES